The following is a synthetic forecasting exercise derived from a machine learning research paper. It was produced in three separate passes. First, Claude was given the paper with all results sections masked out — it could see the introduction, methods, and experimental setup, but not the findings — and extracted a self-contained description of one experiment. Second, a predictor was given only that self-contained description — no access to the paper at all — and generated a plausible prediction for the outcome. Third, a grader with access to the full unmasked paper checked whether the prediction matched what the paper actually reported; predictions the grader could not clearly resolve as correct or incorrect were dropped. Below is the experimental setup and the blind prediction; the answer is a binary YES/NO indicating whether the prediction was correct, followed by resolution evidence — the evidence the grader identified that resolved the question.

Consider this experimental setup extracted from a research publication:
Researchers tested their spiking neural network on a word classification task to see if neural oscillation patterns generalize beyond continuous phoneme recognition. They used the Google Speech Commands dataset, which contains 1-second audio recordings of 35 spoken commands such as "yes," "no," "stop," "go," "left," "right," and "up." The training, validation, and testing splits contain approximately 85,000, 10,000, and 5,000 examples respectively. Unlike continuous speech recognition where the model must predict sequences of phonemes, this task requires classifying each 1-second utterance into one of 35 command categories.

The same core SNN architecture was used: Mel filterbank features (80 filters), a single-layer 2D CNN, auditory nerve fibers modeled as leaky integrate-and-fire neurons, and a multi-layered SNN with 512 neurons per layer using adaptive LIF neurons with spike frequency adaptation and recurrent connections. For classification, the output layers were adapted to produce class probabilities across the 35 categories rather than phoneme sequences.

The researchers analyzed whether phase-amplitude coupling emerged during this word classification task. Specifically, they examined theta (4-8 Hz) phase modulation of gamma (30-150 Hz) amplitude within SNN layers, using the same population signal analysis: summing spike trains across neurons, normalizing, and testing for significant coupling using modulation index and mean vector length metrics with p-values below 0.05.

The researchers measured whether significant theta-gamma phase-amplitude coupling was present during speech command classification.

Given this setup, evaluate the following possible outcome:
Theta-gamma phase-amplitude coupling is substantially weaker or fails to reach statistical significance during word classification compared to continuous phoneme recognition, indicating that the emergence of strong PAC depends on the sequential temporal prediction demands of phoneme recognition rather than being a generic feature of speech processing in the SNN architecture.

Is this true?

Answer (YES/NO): NO